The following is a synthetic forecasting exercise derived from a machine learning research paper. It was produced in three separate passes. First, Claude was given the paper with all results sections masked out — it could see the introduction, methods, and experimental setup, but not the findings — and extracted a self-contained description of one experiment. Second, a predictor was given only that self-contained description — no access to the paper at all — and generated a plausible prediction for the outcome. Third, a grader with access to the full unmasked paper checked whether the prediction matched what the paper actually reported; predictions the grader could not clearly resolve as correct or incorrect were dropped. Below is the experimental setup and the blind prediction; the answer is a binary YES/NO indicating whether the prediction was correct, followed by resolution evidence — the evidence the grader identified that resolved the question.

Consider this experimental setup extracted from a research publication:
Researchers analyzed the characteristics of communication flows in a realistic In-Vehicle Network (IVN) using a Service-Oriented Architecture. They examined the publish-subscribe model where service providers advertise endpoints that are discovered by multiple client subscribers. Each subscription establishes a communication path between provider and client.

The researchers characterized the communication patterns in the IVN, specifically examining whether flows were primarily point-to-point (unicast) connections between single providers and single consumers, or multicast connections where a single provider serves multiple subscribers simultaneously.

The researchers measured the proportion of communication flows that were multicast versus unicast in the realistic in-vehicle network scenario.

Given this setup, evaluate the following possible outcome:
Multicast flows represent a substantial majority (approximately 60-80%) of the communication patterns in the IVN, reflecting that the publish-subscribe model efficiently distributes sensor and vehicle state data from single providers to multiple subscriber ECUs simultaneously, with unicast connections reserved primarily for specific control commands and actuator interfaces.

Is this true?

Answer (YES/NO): YES